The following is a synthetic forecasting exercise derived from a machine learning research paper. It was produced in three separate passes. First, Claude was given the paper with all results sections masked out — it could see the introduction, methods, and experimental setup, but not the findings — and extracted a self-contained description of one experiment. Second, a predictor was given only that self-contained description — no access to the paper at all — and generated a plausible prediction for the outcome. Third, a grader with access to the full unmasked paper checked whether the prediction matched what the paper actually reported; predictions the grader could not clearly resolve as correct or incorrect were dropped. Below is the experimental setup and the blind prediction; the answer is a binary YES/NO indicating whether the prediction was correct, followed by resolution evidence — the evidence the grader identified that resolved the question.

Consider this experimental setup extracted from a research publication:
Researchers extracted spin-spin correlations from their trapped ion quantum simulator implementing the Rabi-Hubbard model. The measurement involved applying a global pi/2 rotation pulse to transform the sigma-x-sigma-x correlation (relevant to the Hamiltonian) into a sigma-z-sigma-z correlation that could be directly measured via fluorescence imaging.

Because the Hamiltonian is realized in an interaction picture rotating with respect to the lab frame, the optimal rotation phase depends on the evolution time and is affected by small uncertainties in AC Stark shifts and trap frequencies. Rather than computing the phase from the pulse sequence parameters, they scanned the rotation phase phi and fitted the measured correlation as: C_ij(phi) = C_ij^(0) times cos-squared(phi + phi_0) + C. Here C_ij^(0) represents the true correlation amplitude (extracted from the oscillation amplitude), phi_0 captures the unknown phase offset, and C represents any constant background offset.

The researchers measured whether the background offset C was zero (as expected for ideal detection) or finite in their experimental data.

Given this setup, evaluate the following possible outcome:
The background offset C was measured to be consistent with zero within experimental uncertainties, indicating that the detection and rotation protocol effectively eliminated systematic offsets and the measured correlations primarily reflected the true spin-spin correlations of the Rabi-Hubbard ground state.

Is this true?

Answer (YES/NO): NO